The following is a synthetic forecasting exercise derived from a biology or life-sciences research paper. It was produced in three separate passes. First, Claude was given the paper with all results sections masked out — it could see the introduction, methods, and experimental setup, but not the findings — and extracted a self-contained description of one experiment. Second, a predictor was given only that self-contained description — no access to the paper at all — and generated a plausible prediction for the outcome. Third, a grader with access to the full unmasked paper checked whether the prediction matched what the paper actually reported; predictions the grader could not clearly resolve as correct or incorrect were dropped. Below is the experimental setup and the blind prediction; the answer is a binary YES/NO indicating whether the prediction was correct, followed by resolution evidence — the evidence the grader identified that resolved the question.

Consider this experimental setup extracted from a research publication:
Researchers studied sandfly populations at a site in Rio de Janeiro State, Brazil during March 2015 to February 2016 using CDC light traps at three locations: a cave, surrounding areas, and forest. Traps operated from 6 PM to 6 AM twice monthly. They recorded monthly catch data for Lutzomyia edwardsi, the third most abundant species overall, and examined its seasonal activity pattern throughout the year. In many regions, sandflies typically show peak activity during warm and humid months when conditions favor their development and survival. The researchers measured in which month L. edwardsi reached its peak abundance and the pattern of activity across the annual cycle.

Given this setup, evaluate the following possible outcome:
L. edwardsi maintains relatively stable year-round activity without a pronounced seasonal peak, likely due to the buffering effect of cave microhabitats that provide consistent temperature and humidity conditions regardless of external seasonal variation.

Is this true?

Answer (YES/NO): NO